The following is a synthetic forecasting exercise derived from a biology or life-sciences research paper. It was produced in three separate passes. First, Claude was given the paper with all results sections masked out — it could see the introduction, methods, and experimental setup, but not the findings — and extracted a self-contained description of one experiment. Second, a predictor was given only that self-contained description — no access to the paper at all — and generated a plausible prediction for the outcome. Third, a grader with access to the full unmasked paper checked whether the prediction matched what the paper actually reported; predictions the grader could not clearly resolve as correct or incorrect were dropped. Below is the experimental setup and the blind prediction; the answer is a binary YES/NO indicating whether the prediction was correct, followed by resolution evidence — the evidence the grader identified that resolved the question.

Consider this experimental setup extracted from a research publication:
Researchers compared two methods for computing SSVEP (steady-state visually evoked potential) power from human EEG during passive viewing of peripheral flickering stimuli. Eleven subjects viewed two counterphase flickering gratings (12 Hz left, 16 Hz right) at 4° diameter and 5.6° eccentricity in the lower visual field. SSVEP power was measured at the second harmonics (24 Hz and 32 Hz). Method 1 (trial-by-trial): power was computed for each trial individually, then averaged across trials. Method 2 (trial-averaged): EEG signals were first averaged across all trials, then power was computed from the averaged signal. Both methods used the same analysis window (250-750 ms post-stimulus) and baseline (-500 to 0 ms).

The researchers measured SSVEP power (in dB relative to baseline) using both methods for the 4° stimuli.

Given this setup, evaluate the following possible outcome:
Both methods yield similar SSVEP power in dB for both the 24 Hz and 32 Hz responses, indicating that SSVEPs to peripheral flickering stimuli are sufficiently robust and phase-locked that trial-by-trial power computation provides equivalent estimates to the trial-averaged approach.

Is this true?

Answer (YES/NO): NO